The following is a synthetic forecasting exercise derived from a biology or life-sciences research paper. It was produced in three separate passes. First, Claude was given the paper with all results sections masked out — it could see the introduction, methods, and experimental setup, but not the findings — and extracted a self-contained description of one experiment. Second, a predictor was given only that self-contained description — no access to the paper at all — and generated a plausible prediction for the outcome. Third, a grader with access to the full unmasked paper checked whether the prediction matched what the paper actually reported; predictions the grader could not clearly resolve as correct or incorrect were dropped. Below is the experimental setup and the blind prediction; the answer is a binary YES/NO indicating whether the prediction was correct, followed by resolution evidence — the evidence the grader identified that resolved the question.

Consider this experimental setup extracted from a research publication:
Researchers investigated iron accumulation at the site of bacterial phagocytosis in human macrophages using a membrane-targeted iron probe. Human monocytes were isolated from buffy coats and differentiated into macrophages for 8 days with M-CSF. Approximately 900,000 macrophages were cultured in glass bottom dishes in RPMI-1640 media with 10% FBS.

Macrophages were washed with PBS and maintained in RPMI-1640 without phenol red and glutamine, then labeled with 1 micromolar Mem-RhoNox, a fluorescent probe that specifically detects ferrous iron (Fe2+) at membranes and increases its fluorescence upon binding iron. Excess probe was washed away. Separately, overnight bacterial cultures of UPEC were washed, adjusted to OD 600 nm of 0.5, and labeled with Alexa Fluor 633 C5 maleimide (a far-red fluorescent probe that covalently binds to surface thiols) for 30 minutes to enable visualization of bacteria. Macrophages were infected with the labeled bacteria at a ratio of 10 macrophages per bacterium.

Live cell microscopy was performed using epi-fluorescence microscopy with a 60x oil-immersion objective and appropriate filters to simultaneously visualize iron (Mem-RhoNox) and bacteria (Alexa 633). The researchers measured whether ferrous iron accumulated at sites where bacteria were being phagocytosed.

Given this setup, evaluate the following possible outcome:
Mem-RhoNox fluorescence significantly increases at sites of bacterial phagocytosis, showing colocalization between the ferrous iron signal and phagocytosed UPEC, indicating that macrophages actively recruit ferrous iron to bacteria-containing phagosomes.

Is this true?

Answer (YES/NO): YES